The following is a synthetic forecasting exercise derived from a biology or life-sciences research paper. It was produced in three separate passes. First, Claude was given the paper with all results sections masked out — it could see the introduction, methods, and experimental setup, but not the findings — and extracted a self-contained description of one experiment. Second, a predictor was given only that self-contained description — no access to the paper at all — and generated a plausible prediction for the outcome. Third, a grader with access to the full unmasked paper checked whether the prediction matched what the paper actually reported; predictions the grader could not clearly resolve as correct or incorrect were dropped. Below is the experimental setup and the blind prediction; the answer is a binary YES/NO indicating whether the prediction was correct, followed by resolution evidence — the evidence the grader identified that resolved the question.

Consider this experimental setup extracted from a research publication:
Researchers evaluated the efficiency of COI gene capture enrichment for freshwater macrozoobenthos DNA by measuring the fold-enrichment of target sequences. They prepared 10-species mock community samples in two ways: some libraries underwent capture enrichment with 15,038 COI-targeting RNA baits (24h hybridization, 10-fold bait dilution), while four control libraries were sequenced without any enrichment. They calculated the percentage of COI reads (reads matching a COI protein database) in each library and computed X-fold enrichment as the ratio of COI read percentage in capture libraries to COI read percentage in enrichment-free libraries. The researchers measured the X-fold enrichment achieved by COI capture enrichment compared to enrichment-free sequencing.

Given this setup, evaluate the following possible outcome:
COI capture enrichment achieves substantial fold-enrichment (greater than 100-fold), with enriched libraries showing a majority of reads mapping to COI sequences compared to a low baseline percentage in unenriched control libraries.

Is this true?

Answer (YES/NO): NO